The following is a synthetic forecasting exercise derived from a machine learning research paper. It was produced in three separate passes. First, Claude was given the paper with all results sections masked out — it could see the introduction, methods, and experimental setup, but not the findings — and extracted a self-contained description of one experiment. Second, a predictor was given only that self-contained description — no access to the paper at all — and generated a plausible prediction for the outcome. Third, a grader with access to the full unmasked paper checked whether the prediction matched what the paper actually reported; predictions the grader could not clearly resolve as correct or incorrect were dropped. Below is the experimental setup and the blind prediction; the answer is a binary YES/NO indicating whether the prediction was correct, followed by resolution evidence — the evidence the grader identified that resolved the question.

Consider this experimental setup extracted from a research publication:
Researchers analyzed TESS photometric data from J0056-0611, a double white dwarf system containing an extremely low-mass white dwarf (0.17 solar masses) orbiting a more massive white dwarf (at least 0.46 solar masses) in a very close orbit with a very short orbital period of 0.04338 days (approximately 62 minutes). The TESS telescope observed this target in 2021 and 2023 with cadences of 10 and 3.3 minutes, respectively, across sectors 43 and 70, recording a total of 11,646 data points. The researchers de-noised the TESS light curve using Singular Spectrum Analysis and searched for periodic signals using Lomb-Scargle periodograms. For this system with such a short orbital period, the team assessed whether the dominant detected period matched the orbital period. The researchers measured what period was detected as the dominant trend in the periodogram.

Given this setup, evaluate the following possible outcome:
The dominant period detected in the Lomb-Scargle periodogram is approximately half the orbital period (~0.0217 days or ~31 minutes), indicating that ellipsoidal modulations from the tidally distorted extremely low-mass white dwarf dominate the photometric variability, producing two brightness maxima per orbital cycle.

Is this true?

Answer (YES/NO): NO